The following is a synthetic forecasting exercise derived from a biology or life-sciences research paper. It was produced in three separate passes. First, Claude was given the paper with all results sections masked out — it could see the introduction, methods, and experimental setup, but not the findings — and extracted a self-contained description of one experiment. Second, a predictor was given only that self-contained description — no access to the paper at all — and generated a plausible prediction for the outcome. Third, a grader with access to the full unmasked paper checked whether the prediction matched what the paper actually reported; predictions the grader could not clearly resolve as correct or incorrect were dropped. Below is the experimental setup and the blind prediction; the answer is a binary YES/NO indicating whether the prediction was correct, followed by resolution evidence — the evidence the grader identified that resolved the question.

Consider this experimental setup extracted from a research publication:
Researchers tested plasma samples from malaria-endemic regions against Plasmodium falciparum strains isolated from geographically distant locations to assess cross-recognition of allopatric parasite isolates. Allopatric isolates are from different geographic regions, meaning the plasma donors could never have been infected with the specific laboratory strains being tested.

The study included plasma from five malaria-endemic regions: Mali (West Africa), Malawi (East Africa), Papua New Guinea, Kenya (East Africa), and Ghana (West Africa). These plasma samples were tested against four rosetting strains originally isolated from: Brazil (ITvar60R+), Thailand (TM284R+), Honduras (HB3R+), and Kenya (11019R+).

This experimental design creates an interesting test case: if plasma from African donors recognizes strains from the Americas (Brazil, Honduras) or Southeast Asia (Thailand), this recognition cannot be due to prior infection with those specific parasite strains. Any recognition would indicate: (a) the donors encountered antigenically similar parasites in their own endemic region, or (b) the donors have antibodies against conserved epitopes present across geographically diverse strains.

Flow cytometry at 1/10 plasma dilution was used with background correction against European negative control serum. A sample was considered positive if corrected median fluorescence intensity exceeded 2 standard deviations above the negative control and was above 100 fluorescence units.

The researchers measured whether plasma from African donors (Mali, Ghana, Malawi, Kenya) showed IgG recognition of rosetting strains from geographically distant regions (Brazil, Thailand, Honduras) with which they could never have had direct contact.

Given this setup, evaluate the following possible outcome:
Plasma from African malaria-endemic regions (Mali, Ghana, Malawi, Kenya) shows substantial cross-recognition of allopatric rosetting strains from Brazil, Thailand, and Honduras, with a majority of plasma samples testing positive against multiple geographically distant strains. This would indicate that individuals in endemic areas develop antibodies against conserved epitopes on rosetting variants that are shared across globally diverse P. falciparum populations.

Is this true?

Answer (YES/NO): YES